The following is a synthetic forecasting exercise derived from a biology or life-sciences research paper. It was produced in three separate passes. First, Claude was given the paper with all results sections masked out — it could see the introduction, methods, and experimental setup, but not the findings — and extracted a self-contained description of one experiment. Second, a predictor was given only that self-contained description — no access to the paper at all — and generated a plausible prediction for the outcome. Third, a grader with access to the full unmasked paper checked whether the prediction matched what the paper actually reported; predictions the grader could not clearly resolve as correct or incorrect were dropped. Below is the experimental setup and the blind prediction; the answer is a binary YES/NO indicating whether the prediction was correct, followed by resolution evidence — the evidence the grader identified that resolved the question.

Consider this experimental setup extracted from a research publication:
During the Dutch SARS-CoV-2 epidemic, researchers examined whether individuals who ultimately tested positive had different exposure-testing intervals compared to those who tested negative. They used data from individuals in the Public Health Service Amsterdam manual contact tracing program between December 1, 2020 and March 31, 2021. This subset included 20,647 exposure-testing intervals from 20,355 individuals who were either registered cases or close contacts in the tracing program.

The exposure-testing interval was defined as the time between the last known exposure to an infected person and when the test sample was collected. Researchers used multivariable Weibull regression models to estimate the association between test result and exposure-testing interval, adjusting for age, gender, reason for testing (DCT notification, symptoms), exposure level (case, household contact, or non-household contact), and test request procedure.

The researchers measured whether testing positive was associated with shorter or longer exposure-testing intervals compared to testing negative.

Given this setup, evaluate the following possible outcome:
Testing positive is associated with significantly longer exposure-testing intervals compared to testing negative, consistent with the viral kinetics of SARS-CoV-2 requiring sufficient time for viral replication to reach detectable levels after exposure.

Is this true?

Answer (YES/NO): NO